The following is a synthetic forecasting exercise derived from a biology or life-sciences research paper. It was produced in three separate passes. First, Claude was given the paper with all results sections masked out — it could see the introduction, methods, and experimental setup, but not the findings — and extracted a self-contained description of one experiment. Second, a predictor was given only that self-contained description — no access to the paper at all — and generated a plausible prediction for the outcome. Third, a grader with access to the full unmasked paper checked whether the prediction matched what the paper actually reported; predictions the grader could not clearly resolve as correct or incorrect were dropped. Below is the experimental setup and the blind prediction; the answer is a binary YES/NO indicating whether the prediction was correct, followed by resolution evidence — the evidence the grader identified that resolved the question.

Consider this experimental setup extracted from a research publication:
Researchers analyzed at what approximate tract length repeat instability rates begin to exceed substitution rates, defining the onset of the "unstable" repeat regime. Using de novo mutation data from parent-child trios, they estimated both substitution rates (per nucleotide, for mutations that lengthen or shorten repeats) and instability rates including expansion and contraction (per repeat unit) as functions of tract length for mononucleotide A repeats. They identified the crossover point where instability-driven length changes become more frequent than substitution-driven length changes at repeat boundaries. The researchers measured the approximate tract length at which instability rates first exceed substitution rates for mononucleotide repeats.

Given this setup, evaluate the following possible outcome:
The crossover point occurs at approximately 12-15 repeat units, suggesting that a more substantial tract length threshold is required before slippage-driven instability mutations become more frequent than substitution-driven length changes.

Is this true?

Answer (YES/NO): NO